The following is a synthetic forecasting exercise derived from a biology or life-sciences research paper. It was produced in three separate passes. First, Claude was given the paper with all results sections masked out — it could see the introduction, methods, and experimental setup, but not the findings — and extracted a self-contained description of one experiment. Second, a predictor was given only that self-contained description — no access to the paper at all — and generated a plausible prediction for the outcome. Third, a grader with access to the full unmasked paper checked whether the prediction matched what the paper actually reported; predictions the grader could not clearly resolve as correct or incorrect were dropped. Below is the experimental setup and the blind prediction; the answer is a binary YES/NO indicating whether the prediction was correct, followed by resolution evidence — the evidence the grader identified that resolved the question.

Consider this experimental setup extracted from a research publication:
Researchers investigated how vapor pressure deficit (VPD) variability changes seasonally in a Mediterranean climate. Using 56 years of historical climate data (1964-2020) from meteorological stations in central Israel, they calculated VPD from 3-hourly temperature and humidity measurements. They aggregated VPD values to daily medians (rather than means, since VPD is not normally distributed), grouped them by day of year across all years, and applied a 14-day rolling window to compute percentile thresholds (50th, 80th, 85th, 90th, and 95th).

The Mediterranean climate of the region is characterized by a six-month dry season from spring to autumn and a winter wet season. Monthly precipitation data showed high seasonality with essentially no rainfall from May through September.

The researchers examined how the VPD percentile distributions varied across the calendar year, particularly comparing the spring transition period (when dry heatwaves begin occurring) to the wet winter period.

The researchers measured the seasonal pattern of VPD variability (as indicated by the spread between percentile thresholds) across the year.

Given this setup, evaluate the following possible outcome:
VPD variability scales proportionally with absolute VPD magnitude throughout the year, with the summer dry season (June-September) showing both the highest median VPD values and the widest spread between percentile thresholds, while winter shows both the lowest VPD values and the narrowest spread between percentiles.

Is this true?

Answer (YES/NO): NO